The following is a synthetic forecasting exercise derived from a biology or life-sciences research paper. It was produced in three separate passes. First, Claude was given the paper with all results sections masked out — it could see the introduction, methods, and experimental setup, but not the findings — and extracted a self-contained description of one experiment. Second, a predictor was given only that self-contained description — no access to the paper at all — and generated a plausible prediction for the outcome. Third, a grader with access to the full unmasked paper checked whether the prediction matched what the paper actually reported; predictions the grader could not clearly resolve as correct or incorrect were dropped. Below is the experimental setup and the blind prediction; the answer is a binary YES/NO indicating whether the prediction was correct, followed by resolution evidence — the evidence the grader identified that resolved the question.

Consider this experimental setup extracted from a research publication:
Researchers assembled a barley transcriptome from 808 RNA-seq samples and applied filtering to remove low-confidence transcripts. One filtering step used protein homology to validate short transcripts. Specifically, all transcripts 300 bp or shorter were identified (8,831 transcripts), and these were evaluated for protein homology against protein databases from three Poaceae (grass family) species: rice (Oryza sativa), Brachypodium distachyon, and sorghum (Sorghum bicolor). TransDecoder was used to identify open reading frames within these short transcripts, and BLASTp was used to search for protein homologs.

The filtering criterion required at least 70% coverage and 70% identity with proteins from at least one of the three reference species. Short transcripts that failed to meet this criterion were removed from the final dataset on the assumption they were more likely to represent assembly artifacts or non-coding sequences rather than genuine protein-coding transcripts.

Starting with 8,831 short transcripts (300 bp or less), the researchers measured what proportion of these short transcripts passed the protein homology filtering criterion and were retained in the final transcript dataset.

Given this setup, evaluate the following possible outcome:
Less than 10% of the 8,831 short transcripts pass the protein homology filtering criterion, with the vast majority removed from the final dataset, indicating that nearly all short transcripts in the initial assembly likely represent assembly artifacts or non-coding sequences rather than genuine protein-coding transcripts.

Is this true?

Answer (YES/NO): YES